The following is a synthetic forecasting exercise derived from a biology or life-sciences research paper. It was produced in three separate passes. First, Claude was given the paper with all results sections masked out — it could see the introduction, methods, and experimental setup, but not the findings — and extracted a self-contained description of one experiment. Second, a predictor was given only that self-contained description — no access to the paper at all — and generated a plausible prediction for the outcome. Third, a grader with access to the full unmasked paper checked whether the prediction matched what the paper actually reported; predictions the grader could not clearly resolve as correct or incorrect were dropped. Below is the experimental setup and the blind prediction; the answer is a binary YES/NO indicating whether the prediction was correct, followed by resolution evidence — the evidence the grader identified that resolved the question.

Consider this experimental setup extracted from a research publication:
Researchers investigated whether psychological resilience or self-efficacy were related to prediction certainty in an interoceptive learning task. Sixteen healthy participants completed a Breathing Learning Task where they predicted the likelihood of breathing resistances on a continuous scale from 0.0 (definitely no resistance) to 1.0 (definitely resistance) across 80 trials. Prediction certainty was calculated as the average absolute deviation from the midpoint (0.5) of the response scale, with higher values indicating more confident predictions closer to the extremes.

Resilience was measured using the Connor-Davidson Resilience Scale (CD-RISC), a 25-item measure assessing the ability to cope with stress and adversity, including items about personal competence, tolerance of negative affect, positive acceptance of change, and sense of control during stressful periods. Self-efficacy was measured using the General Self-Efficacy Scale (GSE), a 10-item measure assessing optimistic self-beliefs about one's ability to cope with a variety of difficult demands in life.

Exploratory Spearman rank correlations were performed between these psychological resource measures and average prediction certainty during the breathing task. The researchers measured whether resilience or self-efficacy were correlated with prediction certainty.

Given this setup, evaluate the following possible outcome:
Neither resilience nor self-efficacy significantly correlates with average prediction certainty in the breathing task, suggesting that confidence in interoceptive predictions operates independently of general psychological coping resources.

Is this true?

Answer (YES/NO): YES